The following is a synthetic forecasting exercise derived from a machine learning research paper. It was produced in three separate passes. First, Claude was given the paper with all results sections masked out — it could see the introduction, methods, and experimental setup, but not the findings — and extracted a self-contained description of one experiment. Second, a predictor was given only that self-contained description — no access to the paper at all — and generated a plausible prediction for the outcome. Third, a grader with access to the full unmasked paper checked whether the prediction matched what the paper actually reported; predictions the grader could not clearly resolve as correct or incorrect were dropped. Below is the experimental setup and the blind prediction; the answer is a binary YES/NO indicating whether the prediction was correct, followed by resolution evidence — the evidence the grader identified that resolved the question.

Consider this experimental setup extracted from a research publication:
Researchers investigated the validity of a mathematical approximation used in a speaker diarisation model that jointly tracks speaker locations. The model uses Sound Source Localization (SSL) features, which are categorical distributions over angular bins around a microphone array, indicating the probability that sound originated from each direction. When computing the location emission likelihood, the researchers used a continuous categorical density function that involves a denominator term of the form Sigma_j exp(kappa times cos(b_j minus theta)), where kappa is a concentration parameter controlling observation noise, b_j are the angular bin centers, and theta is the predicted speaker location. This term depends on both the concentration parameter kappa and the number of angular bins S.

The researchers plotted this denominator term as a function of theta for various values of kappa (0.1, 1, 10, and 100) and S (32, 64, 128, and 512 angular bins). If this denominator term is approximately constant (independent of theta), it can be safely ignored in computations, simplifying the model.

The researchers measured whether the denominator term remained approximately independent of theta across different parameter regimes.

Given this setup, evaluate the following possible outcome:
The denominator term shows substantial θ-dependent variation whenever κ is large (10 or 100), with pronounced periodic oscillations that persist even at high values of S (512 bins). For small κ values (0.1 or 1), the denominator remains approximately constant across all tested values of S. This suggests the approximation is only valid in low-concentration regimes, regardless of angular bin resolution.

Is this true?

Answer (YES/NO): NO